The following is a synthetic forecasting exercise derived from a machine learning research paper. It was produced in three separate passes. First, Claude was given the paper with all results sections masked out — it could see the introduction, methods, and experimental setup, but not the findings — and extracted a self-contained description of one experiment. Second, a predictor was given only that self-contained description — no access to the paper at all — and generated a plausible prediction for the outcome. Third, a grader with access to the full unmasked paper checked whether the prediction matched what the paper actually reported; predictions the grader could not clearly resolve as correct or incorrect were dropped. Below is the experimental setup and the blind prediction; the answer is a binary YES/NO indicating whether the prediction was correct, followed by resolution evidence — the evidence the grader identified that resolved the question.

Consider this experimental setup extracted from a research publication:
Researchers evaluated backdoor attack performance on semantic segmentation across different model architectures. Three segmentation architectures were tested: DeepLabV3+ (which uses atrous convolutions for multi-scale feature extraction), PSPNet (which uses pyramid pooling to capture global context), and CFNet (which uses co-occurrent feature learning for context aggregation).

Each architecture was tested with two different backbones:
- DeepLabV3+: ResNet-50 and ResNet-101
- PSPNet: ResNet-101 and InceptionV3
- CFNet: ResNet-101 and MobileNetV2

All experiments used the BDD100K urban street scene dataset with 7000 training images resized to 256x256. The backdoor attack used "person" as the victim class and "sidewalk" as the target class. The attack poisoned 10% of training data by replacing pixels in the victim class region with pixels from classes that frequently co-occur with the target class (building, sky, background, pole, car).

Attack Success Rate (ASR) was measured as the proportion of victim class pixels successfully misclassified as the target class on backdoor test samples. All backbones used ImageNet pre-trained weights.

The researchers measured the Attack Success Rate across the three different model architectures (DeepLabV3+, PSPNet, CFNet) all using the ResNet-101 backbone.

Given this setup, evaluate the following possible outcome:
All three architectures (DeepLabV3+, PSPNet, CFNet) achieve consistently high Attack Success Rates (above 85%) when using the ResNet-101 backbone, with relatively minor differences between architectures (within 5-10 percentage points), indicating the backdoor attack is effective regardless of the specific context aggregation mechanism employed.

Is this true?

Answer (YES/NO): YES